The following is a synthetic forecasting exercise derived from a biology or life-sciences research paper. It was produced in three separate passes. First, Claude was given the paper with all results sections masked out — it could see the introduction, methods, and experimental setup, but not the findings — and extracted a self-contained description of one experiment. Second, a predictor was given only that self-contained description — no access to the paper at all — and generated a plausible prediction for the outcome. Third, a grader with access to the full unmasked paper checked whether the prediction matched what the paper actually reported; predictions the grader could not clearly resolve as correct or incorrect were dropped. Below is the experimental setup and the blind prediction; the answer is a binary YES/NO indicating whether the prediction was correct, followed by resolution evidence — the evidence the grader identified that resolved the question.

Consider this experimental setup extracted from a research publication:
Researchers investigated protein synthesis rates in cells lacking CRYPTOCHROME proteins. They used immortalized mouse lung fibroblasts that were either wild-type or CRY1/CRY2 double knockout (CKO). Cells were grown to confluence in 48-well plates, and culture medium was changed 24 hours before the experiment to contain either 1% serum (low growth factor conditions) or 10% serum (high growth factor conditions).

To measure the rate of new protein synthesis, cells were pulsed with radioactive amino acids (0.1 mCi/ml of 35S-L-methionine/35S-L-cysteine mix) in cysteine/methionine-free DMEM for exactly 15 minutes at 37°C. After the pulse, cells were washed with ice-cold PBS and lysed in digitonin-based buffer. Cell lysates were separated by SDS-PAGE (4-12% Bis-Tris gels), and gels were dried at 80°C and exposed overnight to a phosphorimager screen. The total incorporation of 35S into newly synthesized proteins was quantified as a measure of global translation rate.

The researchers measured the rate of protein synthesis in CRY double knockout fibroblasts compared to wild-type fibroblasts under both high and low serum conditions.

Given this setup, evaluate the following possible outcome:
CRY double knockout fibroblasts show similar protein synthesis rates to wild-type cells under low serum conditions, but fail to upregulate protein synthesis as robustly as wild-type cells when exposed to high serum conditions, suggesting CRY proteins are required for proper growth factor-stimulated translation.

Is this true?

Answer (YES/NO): NO